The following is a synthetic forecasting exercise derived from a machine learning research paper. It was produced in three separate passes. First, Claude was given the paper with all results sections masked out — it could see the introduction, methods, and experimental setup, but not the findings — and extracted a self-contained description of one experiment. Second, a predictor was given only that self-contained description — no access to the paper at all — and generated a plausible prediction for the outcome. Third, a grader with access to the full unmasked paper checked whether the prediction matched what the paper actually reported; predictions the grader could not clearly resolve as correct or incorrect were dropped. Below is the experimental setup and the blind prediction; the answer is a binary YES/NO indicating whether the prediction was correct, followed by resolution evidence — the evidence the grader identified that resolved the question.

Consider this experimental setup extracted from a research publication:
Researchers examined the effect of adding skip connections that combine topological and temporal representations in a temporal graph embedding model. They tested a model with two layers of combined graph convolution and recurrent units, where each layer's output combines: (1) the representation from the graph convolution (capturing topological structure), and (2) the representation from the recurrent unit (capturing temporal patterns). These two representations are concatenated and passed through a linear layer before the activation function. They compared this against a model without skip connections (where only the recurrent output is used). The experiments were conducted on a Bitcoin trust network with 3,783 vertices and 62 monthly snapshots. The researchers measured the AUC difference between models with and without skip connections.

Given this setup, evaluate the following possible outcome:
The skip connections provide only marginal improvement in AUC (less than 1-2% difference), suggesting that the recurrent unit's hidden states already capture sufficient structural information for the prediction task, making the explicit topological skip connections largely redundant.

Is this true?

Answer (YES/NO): NO